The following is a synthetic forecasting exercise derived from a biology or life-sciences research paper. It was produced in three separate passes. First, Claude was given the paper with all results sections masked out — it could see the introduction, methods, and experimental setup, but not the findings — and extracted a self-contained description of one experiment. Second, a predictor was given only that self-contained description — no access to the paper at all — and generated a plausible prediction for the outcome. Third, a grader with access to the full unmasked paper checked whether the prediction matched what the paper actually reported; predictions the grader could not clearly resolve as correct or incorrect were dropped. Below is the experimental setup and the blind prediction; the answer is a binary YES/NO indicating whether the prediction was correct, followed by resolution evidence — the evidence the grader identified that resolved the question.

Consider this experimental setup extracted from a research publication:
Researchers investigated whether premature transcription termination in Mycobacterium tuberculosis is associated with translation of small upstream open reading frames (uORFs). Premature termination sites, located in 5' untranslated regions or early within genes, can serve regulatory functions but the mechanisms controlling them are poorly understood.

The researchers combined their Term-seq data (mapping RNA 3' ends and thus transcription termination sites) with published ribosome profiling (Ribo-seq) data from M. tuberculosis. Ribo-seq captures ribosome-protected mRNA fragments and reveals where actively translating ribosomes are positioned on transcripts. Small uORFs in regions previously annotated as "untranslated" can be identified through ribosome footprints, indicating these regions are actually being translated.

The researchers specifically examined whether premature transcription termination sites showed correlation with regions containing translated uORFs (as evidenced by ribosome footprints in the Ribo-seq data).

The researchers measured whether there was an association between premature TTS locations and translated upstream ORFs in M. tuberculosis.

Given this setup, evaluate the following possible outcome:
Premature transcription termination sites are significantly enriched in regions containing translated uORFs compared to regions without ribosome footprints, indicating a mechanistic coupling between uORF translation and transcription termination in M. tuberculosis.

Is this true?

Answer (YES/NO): YES